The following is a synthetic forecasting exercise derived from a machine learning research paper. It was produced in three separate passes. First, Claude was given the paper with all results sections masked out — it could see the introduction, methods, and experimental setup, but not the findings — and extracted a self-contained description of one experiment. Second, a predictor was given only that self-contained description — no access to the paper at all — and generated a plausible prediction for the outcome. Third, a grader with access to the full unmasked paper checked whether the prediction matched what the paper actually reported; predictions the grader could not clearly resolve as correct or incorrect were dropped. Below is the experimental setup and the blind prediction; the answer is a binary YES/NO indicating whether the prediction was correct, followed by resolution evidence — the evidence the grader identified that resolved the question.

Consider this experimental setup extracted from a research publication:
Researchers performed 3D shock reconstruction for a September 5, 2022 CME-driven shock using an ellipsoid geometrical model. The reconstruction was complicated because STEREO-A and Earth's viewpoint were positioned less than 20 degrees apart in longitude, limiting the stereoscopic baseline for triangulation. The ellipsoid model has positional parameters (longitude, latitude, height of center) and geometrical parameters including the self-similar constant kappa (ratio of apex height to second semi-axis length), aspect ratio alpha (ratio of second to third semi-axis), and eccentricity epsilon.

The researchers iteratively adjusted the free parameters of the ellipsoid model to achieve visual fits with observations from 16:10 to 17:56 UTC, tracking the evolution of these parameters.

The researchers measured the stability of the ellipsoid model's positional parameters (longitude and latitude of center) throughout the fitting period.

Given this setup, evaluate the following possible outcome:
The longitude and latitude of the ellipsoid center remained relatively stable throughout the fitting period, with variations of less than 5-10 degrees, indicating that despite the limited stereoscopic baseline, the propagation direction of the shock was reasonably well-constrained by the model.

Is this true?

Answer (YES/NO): YES